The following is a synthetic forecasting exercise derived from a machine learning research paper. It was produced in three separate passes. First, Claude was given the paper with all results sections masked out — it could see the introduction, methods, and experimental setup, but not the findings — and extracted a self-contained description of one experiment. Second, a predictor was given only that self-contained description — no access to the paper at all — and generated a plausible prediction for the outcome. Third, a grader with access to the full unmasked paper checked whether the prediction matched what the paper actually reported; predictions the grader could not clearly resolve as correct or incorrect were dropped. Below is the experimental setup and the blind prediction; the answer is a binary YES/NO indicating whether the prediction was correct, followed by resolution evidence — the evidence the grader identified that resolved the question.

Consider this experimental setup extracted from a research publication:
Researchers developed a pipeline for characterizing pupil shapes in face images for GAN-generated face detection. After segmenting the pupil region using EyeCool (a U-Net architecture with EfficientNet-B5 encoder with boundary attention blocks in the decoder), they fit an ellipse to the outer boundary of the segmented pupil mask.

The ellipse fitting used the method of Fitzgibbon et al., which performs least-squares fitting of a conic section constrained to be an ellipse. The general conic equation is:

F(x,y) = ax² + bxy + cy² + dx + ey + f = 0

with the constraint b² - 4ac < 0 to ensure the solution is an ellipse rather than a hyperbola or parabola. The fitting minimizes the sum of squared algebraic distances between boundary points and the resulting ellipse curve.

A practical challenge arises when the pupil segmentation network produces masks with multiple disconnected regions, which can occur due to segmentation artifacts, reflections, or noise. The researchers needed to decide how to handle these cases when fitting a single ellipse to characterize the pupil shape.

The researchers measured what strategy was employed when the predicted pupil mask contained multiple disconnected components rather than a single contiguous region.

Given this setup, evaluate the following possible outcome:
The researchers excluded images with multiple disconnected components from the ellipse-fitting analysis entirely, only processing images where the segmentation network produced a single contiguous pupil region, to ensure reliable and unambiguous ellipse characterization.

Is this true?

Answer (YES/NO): NO